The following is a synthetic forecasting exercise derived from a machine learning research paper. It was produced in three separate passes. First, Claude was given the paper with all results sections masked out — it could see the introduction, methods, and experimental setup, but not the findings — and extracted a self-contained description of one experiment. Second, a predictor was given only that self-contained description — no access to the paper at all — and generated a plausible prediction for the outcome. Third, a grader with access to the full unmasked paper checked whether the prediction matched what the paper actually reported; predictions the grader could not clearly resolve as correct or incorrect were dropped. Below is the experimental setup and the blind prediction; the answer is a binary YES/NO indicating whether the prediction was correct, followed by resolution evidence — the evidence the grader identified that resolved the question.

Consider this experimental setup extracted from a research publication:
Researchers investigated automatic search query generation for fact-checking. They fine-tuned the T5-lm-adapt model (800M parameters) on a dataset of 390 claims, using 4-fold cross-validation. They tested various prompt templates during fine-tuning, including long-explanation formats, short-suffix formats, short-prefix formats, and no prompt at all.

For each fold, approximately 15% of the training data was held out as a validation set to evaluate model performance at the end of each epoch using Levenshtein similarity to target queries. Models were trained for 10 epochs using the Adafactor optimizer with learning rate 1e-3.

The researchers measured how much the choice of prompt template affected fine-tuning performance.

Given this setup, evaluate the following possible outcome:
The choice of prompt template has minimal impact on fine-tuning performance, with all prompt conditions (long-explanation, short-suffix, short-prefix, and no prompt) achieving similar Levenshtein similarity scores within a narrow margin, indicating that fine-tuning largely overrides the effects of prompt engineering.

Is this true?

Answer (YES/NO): YES